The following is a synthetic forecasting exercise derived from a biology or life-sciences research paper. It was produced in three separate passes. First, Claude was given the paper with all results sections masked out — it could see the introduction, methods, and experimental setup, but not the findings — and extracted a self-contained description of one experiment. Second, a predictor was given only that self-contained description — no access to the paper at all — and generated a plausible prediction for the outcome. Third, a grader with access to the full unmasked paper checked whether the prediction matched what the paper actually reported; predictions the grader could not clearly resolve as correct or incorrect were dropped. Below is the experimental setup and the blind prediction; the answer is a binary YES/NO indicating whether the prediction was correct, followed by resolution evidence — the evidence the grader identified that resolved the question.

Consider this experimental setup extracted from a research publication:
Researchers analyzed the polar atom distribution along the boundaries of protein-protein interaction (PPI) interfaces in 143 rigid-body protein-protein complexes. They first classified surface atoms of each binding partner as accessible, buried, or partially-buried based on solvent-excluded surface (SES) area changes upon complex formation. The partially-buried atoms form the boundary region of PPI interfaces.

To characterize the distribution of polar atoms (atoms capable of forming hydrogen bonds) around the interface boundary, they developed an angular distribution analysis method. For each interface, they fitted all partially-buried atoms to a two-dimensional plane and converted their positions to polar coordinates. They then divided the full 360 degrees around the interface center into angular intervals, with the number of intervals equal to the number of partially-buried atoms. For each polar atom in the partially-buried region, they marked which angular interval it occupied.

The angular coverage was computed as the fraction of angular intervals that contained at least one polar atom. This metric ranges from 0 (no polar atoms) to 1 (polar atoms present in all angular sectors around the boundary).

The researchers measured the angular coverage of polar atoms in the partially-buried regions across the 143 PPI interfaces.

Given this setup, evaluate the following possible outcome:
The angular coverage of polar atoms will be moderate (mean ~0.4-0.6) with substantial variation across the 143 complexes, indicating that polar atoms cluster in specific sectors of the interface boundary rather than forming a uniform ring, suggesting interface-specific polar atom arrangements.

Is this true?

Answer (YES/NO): NO